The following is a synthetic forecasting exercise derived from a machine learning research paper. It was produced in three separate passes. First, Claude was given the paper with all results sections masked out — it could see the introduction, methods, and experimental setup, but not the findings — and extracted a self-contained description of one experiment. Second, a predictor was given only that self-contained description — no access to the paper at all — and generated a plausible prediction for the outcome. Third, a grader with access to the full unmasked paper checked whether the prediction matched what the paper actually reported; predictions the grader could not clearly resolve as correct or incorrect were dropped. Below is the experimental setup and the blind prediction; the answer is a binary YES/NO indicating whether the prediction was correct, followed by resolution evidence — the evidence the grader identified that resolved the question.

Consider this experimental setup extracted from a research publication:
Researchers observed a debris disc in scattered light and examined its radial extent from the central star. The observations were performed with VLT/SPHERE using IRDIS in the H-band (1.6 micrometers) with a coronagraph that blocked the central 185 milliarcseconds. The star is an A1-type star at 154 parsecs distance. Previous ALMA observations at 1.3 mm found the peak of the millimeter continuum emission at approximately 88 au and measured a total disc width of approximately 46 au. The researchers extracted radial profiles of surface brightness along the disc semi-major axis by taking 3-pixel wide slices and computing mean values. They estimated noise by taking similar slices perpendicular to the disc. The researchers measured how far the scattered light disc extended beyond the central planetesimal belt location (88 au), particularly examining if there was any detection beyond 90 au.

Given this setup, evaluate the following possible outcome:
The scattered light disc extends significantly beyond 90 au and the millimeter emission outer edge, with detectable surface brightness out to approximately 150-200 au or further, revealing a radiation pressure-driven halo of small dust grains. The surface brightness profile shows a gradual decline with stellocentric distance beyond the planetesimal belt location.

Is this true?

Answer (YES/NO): NO